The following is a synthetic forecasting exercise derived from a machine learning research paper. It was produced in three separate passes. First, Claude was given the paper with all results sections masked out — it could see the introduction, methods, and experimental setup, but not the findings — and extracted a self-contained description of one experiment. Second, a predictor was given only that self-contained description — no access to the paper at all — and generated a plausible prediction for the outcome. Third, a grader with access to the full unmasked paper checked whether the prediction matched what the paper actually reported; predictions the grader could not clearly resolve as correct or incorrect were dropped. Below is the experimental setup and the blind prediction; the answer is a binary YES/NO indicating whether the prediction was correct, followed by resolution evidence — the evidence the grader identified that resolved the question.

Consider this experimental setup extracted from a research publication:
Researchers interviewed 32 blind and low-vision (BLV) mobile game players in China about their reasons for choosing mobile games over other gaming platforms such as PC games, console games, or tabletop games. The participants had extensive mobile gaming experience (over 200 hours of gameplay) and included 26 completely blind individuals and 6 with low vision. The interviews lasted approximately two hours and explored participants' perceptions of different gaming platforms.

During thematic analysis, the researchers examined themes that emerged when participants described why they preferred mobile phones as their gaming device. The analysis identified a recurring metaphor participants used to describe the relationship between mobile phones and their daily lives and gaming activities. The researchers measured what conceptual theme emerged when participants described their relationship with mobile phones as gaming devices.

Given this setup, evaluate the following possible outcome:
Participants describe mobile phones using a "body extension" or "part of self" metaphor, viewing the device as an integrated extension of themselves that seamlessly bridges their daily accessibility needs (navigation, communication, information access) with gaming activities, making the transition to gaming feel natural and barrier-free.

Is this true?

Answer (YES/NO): NO